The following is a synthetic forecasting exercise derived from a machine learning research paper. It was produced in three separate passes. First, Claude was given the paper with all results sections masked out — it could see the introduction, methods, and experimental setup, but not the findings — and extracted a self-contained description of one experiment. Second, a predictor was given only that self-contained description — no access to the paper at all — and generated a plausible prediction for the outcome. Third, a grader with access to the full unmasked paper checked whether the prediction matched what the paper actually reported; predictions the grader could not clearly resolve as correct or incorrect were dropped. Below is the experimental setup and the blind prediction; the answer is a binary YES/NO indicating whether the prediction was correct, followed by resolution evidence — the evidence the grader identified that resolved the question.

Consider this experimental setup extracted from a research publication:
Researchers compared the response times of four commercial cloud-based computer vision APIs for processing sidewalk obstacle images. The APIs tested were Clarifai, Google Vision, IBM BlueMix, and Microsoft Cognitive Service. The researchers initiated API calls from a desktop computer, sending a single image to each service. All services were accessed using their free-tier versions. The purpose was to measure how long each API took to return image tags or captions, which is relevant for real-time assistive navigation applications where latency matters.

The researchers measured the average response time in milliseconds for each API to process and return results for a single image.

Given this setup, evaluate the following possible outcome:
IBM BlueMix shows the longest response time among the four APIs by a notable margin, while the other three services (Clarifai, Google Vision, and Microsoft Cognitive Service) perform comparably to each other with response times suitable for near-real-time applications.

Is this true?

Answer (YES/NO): NO